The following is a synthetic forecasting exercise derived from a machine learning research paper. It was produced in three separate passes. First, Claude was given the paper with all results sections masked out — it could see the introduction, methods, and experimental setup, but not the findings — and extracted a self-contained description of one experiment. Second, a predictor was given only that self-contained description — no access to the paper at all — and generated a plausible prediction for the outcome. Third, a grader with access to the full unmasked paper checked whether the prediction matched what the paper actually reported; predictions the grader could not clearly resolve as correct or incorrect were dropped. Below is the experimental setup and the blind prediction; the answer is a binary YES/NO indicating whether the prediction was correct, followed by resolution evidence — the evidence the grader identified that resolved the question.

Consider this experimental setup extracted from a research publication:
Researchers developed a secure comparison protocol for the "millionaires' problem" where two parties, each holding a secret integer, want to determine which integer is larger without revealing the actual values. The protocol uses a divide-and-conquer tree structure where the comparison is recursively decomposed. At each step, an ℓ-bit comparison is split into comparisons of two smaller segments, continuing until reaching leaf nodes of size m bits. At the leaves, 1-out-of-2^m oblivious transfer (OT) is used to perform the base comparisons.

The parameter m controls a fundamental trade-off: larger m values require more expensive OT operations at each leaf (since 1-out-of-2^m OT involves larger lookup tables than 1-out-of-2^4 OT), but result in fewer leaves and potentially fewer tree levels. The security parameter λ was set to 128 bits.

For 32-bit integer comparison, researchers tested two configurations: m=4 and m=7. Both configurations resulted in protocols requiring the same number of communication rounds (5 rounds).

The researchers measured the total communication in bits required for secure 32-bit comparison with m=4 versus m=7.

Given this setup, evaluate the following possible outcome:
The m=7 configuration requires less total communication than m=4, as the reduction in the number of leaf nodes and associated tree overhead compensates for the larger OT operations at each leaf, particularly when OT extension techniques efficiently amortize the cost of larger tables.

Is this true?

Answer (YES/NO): YES